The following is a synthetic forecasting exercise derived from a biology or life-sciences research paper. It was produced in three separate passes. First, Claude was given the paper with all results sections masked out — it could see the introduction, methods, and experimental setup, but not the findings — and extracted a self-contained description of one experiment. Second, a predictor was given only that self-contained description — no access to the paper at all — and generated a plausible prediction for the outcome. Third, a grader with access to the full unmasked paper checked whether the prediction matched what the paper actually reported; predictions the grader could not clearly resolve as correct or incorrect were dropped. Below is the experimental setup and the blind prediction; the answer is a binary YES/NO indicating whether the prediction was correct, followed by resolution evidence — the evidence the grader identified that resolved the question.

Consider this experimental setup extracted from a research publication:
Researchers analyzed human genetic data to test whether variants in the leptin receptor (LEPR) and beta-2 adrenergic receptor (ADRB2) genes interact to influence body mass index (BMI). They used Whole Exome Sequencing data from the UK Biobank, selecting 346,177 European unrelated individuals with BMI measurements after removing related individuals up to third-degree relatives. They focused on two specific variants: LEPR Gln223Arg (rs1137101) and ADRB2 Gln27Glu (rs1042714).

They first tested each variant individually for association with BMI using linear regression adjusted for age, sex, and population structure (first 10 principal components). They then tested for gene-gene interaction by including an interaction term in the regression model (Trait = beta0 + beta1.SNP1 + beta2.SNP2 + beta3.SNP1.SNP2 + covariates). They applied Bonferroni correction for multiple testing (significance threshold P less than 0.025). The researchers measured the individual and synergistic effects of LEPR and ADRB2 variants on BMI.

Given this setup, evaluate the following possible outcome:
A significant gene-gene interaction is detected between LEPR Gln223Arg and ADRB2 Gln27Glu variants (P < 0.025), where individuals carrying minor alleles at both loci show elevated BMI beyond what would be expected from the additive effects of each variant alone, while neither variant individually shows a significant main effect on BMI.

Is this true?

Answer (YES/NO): YES